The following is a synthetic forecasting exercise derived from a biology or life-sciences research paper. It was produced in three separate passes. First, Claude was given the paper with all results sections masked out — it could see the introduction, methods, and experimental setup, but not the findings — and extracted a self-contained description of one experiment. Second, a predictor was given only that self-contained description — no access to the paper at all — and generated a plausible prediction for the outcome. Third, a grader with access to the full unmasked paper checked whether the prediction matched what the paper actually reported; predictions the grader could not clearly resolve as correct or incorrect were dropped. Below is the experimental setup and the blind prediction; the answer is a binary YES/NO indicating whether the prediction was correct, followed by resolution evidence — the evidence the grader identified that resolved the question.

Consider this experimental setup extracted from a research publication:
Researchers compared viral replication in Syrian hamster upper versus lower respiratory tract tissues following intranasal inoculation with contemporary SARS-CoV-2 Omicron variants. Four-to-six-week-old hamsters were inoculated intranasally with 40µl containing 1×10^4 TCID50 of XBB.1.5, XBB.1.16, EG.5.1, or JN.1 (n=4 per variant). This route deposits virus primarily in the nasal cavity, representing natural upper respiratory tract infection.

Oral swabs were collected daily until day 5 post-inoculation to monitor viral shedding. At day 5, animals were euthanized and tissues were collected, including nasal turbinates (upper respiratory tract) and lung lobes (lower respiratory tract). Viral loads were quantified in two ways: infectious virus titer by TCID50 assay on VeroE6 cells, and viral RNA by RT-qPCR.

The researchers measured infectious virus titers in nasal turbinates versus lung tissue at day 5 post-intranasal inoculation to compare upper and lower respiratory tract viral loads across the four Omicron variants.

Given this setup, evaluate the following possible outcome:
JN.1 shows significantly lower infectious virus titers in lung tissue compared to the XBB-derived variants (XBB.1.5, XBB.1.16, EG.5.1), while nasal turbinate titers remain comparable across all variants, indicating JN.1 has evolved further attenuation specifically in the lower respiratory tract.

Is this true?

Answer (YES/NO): NO